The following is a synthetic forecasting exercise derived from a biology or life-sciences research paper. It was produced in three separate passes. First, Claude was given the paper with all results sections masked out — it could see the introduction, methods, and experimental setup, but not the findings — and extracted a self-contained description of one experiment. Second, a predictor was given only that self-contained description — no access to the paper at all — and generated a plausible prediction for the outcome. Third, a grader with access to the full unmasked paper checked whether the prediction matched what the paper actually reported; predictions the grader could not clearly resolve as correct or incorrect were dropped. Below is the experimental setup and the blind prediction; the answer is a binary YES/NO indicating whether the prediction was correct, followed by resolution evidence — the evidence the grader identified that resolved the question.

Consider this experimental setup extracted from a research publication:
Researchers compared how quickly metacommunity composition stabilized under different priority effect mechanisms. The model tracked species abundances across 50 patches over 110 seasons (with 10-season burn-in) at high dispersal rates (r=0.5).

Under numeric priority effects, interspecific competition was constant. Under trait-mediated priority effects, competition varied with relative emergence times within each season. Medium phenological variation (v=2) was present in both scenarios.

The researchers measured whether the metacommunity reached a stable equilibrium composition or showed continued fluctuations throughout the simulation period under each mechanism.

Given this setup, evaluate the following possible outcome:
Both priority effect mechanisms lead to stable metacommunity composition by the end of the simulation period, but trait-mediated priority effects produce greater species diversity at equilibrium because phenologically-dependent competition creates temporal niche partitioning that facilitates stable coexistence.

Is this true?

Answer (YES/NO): NO